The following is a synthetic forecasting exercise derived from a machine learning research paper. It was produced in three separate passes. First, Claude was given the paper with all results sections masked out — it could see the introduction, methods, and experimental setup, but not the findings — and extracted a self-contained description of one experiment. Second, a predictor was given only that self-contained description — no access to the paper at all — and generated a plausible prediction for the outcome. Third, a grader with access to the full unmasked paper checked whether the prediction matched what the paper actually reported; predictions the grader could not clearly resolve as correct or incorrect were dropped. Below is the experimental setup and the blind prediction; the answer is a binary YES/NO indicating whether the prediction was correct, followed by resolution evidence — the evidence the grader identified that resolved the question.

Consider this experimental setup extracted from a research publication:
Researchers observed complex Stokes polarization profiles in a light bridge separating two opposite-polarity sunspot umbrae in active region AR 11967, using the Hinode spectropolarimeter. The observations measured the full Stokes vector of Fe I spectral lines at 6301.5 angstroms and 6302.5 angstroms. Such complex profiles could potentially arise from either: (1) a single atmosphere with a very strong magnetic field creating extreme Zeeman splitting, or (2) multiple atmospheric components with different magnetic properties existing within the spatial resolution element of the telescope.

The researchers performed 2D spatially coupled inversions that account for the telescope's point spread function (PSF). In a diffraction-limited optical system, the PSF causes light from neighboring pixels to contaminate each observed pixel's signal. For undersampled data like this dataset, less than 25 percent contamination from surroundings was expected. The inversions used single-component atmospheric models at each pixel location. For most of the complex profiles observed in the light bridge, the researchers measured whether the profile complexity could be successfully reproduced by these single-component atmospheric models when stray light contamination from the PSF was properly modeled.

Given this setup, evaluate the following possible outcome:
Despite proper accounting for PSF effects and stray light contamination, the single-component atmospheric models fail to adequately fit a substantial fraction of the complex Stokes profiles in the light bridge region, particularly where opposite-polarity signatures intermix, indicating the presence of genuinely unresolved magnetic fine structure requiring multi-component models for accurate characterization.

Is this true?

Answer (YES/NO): NO